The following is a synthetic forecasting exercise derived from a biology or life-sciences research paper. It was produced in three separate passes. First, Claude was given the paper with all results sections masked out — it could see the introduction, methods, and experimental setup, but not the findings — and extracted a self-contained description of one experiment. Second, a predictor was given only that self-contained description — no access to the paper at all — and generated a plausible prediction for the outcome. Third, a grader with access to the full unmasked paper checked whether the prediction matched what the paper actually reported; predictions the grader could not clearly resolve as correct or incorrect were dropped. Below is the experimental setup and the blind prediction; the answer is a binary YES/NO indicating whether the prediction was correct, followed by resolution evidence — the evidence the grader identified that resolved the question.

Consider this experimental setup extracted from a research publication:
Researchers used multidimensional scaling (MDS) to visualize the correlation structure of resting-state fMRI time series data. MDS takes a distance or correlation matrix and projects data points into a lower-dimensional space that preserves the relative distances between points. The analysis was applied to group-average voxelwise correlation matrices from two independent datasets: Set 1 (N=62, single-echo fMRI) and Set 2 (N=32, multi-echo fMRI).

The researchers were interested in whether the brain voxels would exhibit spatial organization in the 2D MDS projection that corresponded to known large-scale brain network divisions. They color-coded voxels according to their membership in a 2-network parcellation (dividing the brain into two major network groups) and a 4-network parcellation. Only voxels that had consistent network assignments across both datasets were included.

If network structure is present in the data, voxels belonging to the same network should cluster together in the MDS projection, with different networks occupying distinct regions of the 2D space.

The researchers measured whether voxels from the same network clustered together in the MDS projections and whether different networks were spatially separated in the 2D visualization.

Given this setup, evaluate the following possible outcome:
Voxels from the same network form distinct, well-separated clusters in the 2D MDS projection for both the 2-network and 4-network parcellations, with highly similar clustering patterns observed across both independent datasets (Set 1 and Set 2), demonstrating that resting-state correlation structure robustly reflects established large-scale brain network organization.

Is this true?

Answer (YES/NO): NO